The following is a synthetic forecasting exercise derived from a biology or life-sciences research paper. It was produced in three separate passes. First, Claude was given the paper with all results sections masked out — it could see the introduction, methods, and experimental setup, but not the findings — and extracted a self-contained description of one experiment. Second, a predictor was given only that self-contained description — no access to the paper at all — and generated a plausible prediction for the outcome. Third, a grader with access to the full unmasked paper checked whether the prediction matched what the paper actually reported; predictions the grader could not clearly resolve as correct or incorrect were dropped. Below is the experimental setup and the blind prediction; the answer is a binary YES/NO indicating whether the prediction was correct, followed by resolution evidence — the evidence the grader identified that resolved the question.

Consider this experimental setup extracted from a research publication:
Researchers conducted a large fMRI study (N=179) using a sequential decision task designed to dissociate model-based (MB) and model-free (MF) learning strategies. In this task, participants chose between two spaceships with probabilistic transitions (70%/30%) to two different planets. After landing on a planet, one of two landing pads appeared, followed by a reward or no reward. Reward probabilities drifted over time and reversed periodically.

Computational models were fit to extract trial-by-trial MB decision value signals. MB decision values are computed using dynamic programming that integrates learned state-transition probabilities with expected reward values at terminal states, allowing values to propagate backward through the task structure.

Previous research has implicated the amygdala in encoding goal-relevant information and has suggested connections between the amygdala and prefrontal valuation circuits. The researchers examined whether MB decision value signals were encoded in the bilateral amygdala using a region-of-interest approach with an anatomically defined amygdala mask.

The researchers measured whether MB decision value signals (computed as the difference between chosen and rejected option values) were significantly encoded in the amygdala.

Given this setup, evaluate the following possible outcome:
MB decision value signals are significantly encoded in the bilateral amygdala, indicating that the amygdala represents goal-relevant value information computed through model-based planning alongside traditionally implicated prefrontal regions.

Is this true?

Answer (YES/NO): NO